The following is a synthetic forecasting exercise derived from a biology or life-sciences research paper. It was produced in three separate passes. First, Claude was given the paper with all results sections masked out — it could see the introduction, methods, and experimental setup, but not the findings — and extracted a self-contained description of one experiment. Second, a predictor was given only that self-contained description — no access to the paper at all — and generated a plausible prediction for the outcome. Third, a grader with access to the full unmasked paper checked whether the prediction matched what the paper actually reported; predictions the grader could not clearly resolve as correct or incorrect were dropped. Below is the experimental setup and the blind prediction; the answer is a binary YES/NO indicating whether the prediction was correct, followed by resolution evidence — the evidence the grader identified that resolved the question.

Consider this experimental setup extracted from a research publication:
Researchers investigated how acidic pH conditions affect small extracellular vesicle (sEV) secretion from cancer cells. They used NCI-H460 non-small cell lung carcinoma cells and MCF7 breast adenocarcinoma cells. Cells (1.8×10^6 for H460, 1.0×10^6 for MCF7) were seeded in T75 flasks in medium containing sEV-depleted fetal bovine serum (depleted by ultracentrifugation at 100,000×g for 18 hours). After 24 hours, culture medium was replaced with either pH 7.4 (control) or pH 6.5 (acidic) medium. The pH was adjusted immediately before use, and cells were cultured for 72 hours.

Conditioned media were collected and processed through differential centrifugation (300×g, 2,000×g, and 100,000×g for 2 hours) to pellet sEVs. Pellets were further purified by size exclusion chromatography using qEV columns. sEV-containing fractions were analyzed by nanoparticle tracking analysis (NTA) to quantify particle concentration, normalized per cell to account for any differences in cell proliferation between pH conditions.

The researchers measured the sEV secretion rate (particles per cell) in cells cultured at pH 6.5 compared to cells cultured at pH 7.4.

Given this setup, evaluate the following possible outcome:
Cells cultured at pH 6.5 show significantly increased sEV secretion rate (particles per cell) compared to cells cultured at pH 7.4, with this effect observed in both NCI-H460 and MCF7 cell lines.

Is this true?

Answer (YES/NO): YES